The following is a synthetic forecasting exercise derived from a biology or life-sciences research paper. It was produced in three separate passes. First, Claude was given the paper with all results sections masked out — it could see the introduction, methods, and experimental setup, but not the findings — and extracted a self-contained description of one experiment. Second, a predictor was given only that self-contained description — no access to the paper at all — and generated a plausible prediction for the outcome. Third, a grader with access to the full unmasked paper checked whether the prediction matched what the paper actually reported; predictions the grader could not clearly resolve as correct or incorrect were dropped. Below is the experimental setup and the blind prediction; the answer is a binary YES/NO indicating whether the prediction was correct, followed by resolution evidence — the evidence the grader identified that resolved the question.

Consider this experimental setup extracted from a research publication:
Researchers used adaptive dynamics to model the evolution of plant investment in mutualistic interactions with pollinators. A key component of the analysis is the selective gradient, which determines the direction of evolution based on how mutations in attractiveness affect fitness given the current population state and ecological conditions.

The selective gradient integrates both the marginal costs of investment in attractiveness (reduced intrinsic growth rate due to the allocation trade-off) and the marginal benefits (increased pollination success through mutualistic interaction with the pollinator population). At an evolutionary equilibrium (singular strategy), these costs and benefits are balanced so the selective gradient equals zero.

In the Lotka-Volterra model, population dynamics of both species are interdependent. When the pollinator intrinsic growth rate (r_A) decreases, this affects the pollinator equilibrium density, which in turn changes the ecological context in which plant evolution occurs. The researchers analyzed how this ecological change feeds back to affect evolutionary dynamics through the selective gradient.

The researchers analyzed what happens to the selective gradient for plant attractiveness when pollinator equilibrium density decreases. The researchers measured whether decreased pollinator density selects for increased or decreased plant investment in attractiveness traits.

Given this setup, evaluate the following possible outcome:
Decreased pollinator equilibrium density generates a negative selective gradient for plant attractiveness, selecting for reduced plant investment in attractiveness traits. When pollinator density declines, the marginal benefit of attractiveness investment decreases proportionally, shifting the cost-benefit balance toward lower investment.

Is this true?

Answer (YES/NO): YES